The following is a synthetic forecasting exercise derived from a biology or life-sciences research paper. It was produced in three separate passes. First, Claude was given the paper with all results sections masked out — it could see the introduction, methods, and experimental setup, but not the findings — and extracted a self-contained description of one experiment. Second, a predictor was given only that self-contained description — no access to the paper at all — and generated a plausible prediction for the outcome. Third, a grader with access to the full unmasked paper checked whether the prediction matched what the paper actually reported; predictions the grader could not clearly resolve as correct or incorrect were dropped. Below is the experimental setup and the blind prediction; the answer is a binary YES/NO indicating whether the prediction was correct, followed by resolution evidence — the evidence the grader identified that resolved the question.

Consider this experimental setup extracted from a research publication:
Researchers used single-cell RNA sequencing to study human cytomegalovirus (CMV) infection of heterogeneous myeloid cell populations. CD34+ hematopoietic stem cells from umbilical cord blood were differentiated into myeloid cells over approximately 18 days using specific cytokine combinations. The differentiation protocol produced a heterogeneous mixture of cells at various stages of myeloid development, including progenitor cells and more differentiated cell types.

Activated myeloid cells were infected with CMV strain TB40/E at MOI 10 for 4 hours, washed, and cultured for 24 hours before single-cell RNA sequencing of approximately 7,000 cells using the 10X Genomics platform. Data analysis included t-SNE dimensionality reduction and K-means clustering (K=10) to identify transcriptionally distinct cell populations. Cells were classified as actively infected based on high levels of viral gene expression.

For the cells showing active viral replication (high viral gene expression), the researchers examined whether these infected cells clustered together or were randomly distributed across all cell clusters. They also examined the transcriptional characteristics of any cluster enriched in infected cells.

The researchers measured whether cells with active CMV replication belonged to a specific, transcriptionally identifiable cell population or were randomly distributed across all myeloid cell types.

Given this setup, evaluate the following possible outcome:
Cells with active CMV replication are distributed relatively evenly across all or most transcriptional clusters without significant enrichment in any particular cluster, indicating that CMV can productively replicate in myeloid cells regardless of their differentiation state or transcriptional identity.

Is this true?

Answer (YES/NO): NO